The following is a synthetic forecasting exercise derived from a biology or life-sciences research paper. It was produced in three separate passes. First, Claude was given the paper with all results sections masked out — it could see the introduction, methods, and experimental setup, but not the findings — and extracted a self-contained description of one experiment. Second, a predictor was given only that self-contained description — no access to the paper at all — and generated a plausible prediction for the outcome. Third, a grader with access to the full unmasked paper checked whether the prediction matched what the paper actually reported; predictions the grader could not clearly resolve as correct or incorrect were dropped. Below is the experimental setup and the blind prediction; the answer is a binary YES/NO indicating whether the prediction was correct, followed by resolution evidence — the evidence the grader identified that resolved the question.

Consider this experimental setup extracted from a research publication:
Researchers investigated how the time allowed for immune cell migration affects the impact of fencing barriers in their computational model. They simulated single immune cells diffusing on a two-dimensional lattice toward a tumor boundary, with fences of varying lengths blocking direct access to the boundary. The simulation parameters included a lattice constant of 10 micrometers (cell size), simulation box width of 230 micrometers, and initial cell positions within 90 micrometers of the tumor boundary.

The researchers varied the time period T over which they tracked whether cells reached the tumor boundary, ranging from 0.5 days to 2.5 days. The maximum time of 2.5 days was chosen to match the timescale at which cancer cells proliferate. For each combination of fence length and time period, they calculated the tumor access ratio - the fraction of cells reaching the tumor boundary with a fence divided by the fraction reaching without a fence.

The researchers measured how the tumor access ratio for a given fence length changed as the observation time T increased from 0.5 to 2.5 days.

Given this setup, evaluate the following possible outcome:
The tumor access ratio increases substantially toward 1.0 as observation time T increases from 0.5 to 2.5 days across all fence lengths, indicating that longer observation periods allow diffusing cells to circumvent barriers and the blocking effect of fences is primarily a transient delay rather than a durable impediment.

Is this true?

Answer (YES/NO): NO